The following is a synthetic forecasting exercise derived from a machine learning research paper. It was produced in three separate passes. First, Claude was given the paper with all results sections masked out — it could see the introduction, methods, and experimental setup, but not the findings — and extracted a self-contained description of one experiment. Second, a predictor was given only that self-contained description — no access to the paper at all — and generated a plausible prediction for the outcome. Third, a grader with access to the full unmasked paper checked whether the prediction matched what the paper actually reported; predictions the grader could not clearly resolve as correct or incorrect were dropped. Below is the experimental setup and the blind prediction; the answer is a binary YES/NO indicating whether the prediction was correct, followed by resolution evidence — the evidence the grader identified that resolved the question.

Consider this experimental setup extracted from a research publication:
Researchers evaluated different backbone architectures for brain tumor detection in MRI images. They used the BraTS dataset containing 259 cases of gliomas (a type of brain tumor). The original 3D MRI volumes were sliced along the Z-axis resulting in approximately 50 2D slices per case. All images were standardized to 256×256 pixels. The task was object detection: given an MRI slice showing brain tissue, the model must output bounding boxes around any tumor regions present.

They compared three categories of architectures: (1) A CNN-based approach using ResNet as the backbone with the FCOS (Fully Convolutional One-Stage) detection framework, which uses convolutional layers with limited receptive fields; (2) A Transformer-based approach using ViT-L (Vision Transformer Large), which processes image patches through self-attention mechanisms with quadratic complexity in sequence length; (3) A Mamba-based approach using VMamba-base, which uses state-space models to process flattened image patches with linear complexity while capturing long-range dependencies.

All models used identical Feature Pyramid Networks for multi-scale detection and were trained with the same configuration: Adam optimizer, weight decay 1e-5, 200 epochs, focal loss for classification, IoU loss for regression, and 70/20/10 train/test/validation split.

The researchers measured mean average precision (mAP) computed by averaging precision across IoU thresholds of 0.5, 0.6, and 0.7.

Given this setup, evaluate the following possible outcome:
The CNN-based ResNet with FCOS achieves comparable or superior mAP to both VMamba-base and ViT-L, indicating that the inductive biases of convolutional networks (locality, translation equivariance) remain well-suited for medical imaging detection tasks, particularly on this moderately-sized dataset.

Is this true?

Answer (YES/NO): NO